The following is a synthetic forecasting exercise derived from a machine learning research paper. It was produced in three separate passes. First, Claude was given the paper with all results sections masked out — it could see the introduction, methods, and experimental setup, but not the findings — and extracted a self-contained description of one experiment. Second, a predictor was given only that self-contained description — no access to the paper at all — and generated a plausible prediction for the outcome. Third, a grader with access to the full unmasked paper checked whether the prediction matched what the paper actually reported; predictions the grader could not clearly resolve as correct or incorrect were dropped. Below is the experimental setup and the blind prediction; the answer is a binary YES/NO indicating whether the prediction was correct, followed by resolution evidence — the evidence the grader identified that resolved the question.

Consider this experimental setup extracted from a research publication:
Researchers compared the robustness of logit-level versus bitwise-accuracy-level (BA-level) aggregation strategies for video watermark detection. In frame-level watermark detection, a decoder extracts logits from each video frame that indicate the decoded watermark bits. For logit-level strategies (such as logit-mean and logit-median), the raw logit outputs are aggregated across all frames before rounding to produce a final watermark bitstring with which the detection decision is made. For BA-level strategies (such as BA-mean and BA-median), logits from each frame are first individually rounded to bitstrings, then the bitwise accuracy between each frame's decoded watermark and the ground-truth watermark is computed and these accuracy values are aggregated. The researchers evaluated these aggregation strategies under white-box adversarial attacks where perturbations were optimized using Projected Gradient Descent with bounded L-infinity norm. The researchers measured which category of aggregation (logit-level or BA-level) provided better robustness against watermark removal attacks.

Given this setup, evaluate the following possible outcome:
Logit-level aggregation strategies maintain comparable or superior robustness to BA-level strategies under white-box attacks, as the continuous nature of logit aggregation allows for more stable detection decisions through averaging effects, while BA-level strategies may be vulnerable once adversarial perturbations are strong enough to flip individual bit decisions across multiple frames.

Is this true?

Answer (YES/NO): YES